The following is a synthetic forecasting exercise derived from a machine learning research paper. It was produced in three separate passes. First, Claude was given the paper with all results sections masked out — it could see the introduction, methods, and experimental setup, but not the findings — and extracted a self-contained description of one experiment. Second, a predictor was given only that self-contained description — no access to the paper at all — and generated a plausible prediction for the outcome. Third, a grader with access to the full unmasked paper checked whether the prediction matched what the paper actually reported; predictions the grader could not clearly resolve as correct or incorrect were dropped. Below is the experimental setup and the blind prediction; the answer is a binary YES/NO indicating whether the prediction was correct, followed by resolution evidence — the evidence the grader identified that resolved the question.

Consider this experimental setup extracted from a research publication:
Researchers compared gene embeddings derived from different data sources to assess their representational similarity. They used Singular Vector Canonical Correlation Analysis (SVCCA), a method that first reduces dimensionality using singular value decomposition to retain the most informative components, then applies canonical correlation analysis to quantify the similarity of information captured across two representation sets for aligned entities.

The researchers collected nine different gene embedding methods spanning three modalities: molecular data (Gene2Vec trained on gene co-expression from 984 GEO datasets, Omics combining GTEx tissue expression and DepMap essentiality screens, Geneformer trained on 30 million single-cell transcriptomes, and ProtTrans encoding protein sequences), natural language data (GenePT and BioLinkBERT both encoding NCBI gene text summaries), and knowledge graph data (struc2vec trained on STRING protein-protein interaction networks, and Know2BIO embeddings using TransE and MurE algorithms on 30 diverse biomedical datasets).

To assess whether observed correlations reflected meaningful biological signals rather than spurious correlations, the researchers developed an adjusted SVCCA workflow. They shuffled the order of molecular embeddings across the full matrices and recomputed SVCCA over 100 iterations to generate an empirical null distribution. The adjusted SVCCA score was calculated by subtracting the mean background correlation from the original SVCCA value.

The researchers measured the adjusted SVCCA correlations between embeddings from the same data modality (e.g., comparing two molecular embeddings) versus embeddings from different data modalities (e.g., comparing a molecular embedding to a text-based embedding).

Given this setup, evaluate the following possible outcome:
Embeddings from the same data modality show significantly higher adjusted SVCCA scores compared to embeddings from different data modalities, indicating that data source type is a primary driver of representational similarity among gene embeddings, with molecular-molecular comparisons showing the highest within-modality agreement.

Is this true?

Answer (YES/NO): NO